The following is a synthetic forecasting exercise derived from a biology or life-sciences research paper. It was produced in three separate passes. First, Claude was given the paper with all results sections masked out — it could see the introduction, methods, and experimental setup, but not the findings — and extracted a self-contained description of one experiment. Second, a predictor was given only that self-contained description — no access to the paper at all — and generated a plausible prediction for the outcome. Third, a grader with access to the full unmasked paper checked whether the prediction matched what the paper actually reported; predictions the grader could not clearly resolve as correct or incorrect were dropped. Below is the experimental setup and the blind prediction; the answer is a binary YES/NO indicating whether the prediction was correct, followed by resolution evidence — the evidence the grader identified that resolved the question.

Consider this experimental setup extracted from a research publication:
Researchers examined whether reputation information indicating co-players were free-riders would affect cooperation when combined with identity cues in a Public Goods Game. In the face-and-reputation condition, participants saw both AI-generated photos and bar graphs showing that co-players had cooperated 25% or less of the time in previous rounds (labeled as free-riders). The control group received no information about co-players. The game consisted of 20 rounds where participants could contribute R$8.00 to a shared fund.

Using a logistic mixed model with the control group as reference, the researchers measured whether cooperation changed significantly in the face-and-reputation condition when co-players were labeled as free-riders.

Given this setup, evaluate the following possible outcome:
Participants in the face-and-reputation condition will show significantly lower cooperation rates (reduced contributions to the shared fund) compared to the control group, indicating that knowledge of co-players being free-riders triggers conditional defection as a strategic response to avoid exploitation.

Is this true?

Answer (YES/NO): NO